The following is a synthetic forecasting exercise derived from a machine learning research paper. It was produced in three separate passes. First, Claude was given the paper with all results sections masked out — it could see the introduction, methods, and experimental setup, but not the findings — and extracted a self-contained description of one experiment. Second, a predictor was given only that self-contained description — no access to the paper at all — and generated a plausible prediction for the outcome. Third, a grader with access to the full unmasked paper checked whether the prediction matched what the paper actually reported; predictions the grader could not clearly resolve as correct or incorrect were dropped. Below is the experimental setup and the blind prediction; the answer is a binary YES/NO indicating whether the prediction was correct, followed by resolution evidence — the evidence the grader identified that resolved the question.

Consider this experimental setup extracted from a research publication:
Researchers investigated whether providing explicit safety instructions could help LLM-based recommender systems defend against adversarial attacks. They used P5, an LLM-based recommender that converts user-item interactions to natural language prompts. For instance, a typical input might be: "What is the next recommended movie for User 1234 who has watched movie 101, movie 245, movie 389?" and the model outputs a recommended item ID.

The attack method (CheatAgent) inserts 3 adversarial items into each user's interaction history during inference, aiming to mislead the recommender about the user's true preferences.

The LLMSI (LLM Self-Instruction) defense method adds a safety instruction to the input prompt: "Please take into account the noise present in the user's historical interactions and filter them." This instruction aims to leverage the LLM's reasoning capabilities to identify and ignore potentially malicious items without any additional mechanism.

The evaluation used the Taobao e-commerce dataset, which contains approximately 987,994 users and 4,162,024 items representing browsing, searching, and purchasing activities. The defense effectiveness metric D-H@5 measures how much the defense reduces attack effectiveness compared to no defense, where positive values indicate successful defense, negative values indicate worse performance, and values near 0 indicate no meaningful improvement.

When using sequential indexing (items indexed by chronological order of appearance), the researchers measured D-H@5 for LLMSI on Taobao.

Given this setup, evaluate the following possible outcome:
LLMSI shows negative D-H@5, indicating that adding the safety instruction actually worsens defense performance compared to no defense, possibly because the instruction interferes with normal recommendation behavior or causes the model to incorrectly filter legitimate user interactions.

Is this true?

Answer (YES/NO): NO